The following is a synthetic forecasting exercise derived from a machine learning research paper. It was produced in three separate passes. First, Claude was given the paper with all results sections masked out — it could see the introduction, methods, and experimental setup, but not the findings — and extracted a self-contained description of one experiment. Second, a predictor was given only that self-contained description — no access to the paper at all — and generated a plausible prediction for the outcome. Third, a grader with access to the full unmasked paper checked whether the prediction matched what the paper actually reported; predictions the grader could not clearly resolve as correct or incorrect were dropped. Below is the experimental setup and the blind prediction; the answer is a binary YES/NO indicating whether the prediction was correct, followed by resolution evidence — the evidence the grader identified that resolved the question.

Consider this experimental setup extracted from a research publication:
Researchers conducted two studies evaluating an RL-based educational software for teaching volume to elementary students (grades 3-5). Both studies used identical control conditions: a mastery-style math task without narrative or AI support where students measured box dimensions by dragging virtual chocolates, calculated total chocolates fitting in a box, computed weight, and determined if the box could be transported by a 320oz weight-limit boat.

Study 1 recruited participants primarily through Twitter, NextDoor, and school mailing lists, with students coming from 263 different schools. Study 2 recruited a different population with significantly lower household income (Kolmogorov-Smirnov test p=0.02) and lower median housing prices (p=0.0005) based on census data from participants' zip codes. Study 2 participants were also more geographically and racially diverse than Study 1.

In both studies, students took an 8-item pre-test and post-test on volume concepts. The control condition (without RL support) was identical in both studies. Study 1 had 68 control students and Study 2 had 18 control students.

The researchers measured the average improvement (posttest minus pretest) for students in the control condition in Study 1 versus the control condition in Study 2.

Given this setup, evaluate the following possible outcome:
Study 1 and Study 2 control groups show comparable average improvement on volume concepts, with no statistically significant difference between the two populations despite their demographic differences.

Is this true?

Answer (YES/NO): NO